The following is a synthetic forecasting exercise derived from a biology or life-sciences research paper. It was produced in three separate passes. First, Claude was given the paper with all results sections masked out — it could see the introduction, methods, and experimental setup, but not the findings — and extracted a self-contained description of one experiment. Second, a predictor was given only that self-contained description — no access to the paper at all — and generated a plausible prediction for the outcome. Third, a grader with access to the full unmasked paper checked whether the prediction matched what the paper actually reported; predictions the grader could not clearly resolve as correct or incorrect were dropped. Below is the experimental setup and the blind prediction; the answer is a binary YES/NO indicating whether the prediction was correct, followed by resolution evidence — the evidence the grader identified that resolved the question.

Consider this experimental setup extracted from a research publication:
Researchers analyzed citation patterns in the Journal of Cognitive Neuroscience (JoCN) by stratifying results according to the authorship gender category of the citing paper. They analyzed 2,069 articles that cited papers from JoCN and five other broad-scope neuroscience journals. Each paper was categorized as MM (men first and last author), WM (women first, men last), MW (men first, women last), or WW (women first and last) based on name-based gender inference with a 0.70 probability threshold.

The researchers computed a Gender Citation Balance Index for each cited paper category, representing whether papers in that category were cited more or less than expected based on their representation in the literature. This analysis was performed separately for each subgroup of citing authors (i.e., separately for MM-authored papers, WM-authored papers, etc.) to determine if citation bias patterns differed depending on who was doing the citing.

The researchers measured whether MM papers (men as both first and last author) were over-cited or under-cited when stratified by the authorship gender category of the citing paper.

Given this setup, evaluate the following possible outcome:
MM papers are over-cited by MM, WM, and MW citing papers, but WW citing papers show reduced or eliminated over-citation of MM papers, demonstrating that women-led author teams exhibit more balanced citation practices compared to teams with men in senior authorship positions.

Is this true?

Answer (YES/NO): NO